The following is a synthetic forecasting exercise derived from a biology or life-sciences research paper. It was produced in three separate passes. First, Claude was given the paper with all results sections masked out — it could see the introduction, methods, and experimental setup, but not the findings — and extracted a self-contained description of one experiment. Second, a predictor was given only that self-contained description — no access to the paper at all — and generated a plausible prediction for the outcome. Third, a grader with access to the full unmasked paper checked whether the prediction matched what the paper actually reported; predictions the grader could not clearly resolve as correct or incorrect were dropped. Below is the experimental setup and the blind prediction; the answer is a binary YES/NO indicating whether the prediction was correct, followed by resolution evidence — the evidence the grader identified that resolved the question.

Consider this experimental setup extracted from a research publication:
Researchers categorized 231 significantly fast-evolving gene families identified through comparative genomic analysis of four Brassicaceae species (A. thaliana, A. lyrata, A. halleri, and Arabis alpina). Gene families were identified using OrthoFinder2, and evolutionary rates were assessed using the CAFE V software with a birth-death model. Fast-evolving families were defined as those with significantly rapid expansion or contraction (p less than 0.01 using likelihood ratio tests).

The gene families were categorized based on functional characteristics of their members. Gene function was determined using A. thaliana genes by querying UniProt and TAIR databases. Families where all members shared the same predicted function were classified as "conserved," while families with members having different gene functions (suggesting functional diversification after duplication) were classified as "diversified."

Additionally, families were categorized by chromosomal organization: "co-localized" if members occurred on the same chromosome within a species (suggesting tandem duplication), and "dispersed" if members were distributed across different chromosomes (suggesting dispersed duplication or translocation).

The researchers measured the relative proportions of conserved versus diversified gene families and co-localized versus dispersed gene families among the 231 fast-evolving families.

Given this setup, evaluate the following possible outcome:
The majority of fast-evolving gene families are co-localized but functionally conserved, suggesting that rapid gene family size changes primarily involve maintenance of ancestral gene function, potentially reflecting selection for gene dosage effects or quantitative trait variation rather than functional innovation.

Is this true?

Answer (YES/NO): NO